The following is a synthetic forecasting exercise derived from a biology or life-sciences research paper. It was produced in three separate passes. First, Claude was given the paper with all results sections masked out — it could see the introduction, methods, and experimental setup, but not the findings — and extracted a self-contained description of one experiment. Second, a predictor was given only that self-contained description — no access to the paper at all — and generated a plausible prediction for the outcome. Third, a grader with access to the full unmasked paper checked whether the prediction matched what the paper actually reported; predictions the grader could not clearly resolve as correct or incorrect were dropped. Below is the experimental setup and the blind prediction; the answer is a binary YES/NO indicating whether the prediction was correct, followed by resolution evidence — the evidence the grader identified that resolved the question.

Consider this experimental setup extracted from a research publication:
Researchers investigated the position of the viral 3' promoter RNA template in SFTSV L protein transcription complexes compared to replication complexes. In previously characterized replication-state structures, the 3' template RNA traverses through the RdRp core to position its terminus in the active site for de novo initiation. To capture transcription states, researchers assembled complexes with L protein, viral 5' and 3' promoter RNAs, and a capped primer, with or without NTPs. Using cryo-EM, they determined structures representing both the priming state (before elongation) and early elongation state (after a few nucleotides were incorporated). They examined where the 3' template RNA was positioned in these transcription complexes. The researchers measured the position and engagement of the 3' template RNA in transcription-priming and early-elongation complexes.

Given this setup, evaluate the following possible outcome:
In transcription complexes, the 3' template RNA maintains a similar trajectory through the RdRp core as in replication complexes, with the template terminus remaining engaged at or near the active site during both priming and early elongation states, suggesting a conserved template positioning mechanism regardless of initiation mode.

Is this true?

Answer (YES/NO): YES